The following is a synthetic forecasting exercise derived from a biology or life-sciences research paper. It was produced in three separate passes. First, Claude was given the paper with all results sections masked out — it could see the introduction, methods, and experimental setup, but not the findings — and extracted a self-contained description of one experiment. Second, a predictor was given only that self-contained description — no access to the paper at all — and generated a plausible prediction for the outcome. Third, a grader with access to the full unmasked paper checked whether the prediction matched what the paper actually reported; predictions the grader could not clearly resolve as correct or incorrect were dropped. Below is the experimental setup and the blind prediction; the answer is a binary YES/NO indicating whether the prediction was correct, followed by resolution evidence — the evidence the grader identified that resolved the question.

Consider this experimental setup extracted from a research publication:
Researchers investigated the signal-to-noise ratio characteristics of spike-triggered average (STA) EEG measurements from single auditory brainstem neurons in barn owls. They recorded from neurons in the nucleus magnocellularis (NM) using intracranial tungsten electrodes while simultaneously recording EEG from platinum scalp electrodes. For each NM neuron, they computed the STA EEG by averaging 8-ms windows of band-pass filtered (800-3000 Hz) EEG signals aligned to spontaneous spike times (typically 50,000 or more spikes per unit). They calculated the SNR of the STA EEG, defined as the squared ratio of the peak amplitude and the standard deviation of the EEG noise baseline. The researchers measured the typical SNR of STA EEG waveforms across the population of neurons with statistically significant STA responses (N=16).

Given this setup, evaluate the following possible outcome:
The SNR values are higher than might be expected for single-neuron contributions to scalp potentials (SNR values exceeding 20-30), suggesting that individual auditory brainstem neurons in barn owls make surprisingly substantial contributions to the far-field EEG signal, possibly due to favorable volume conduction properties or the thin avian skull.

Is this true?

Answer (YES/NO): NO